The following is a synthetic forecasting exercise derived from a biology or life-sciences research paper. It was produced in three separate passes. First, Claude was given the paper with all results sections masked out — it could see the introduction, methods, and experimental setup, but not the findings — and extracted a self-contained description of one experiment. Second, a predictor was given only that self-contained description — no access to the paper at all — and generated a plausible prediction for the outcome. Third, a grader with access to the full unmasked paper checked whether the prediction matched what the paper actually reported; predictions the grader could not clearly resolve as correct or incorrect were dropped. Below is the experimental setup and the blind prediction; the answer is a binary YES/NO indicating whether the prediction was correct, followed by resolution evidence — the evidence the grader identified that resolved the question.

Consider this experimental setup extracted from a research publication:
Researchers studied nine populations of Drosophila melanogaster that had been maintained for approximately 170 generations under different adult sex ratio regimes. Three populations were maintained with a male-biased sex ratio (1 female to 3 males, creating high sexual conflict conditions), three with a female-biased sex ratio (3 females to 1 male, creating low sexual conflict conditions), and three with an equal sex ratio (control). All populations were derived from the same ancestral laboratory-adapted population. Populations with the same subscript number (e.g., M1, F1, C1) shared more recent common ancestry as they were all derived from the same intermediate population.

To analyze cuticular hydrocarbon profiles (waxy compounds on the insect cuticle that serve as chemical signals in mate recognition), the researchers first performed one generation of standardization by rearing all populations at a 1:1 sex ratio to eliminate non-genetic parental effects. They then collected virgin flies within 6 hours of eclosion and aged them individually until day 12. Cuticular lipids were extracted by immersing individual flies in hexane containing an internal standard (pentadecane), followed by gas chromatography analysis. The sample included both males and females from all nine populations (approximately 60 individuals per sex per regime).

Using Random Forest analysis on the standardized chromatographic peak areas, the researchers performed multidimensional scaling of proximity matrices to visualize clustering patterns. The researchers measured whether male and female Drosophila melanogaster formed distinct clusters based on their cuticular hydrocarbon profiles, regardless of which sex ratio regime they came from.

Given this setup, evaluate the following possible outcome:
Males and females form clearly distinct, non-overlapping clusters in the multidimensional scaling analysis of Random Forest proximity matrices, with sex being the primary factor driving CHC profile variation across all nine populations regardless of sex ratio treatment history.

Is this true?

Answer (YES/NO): YES